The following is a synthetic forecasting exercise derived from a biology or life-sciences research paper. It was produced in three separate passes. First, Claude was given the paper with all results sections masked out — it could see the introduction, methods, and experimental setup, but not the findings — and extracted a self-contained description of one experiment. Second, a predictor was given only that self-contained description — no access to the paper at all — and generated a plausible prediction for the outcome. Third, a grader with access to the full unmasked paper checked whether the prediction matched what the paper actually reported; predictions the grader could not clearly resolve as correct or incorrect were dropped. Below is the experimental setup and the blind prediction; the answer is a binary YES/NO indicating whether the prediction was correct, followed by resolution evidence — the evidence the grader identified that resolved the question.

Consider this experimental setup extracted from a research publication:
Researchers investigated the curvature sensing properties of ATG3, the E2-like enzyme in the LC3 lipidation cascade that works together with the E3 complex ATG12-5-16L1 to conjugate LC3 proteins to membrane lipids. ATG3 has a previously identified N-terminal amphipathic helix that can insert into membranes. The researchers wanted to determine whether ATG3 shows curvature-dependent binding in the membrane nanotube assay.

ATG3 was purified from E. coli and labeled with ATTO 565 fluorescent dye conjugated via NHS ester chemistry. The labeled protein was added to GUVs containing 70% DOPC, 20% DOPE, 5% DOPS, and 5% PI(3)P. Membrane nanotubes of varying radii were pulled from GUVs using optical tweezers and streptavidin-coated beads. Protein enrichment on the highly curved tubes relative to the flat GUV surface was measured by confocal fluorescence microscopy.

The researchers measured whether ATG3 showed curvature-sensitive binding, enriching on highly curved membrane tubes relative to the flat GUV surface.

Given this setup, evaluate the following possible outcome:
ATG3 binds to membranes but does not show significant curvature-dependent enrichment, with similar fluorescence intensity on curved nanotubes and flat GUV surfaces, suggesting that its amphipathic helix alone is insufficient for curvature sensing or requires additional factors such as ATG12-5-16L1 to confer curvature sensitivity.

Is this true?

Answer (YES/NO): NO